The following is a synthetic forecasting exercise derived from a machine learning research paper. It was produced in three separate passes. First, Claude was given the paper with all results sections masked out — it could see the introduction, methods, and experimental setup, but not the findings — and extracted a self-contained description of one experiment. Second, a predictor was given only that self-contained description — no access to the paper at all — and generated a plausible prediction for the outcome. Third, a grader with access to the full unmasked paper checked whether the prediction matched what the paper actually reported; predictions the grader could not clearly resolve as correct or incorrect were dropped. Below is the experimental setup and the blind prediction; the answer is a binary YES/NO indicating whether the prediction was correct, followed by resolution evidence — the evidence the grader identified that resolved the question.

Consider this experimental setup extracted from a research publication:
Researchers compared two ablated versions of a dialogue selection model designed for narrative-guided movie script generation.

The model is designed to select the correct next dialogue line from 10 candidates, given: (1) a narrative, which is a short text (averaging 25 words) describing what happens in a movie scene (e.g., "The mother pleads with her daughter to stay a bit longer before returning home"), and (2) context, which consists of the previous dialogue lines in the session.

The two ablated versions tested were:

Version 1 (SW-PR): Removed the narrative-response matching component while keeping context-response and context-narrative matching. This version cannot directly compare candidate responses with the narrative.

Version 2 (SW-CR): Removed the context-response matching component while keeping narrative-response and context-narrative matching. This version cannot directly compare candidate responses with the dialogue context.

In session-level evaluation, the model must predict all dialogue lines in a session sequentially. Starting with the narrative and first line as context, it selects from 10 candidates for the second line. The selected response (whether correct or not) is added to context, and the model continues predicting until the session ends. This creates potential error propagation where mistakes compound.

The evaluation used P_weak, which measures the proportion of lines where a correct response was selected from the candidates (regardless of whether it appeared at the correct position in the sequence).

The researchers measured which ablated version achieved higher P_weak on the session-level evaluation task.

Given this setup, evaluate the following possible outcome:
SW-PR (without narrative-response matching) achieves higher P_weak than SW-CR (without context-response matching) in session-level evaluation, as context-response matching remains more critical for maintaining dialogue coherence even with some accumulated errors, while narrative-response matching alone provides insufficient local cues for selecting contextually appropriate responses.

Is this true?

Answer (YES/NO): NO